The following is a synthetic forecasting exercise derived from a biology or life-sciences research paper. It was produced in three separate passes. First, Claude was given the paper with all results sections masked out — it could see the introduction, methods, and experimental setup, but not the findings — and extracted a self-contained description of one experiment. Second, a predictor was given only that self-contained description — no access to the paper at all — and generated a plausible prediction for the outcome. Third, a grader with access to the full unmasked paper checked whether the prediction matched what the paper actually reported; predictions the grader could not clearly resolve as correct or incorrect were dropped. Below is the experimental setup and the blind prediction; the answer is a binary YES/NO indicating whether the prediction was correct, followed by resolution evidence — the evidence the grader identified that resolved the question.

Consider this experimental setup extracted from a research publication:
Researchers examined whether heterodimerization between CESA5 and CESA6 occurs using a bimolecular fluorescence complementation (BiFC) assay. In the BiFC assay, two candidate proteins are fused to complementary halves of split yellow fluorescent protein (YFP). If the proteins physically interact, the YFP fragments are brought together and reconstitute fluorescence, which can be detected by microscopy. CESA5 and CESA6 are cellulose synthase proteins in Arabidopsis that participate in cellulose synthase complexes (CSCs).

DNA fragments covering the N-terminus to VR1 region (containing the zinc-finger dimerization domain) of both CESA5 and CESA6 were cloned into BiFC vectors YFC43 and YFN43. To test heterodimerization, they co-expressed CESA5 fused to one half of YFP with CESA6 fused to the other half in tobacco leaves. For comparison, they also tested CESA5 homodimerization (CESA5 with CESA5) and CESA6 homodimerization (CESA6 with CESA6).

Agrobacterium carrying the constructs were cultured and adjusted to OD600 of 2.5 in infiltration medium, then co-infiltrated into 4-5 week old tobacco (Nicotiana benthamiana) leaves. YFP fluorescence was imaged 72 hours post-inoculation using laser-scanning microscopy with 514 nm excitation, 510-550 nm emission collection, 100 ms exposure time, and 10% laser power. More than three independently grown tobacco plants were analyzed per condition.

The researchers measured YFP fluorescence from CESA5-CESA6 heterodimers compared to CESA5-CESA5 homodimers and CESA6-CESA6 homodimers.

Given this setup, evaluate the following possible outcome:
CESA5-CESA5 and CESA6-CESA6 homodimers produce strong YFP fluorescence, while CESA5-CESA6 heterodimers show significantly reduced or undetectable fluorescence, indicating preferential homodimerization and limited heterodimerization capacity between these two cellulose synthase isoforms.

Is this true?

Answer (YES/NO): NO